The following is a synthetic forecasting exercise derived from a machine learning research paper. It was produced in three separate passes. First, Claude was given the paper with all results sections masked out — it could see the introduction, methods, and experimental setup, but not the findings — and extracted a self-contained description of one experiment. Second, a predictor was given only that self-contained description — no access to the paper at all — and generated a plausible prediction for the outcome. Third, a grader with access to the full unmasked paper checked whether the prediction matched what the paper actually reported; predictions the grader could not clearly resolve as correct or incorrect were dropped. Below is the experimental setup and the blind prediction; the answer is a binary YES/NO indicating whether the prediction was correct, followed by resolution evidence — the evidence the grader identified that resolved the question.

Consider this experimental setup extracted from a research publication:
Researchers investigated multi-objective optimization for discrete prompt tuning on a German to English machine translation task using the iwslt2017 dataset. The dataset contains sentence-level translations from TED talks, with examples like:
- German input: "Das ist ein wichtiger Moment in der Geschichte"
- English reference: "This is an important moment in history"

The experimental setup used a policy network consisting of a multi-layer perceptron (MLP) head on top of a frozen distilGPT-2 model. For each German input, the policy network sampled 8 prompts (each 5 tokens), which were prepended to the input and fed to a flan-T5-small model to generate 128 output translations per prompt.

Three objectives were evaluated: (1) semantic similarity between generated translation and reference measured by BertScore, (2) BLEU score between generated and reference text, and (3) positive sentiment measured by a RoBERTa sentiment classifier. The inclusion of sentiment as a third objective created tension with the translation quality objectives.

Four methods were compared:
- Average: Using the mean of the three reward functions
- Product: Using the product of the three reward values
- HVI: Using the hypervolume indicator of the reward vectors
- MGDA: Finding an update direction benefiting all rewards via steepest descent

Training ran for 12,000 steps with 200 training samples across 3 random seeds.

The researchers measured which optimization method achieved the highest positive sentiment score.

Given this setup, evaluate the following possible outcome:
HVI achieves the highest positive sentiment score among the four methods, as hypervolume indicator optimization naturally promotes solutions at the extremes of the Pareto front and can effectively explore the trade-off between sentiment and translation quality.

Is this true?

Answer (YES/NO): YES